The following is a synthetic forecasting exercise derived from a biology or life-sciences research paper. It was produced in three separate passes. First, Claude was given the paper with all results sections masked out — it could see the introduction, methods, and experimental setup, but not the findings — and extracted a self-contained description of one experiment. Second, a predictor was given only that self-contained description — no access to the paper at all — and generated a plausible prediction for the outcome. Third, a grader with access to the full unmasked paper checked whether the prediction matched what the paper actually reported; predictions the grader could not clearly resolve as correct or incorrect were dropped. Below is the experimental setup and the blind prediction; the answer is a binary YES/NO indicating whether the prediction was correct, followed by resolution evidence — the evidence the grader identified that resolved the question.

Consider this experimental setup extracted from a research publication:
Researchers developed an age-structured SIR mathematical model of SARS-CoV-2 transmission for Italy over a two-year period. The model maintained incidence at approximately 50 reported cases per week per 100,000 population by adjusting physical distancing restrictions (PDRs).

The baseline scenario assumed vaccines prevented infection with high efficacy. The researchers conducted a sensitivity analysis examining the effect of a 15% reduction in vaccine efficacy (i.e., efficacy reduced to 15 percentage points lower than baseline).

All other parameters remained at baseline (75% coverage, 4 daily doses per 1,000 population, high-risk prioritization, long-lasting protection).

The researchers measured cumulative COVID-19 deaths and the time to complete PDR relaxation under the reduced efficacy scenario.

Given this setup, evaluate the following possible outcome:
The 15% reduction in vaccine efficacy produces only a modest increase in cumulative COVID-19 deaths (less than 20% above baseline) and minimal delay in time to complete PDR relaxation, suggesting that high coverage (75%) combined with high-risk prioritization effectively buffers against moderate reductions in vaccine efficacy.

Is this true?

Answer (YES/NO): NO